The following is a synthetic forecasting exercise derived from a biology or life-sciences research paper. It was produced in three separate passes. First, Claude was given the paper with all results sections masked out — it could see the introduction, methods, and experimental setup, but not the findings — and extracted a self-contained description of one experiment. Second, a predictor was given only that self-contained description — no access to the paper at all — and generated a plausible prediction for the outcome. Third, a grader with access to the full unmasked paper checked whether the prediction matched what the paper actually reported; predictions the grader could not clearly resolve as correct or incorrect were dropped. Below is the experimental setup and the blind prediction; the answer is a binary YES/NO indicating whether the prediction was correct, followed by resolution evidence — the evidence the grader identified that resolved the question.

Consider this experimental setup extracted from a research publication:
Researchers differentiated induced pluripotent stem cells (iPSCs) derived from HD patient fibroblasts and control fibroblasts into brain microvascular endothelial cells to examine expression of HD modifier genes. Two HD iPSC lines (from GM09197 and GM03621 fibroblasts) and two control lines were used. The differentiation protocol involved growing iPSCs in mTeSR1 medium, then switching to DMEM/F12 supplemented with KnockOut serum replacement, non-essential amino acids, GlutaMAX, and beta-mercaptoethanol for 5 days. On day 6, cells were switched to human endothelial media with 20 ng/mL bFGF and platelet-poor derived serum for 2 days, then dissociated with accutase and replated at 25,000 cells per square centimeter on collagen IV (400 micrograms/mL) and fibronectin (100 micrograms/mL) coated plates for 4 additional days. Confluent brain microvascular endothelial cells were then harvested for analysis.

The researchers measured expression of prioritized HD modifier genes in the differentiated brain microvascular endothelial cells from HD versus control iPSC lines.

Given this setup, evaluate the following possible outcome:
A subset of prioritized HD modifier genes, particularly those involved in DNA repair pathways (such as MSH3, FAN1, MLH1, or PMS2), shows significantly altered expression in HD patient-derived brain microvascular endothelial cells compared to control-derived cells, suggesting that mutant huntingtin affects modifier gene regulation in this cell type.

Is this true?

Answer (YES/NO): NO